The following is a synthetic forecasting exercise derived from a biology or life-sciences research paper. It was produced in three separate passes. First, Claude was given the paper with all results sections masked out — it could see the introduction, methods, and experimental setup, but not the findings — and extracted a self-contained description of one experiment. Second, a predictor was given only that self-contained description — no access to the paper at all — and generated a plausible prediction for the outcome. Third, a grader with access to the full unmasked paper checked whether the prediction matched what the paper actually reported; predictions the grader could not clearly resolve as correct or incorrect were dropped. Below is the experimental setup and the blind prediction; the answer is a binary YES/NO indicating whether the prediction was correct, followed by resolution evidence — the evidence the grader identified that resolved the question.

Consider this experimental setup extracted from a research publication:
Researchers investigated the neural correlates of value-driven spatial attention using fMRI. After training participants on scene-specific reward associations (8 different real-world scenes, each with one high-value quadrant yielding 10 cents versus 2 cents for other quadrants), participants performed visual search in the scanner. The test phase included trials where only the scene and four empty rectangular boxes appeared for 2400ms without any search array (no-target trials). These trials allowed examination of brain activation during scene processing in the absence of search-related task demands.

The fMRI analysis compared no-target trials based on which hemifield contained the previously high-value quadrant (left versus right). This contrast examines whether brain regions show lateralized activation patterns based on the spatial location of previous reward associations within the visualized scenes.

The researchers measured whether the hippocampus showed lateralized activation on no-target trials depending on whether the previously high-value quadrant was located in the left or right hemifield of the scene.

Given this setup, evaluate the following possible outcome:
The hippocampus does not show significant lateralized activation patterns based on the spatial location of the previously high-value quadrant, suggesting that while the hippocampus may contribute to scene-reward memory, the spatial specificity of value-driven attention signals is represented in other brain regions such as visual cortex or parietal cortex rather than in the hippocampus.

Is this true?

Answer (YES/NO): YES